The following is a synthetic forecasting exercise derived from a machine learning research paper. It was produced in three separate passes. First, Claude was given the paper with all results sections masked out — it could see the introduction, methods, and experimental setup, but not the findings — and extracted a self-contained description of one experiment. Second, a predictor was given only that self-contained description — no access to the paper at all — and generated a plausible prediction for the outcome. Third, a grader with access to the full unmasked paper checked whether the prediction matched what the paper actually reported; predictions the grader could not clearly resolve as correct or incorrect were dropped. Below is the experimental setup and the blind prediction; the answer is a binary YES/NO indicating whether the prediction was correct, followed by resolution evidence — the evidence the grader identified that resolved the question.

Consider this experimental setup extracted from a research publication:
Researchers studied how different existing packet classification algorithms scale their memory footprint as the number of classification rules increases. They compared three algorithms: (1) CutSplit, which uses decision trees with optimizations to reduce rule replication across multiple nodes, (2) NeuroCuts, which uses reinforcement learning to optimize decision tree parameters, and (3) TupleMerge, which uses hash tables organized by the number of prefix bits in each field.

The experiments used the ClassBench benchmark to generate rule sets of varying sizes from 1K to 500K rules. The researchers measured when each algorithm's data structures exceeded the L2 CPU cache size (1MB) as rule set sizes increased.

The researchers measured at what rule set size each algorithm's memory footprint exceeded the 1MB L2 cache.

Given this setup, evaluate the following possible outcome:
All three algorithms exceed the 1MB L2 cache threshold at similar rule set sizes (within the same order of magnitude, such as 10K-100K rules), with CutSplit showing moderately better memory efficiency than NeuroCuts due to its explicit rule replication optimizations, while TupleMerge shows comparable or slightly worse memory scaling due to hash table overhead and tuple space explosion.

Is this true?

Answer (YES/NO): NO